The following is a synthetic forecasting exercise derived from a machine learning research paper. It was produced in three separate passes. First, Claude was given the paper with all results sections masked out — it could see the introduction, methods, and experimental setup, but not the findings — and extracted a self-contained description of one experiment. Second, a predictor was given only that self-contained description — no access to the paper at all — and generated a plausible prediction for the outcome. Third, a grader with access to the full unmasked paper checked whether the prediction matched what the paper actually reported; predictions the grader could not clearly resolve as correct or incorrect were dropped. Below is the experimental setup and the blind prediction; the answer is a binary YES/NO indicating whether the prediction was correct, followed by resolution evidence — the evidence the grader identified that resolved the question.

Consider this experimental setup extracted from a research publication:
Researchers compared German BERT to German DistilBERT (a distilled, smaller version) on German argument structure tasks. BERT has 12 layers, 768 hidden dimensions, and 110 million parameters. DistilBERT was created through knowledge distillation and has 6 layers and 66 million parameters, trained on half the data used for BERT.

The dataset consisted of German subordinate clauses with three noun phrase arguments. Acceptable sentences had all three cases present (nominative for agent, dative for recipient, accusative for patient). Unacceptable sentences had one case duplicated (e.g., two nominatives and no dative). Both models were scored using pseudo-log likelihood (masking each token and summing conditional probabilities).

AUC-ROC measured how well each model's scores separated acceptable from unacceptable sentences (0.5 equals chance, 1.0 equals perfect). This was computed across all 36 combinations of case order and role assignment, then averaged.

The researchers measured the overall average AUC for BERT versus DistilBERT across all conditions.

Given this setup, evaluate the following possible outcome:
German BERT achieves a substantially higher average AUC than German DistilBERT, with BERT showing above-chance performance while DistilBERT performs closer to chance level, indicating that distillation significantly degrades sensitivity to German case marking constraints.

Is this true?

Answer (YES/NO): NO